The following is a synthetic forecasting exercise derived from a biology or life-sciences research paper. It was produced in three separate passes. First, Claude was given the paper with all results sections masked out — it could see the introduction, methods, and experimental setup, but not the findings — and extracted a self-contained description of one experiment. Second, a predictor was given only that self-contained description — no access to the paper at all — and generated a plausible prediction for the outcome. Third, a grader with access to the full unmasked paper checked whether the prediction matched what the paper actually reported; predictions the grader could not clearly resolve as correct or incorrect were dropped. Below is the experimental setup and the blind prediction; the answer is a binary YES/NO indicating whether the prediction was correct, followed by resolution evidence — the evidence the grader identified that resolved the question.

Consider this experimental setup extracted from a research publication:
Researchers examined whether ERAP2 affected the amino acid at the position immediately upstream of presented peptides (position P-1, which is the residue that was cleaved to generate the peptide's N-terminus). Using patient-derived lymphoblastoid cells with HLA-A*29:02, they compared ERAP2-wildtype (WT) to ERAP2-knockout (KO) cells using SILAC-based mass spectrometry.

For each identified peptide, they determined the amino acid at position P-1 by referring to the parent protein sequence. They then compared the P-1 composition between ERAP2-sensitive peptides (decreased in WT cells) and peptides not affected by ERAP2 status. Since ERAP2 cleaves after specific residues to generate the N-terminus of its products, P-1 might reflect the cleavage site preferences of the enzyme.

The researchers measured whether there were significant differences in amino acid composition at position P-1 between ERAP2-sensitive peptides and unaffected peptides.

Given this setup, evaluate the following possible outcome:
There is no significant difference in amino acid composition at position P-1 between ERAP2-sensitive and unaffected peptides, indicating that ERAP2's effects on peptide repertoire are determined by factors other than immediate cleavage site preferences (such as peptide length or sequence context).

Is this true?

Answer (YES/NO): YES